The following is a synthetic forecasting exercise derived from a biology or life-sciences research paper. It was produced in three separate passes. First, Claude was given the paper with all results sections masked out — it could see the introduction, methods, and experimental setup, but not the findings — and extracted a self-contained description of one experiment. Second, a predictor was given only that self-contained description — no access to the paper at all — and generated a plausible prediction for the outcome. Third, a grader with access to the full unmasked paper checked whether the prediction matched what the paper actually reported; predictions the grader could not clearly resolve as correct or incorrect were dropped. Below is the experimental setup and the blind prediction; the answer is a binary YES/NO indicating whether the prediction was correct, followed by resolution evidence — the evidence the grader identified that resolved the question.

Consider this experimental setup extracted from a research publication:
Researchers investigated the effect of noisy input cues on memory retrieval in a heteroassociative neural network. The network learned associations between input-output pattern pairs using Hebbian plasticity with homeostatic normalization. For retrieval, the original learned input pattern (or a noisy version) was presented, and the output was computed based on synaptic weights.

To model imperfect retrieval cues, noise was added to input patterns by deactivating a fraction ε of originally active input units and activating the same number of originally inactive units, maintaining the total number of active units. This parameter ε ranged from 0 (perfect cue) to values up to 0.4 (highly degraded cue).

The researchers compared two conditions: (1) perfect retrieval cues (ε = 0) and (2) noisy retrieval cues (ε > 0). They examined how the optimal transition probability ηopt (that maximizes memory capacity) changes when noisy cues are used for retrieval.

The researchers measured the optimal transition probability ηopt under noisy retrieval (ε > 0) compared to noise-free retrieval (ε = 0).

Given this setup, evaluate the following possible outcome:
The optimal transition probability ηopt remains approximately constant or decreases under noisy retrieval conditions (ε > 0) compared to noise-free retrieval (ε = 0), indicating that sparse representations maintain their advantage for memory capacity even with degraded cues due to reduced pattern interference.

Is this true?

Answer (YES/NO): NO